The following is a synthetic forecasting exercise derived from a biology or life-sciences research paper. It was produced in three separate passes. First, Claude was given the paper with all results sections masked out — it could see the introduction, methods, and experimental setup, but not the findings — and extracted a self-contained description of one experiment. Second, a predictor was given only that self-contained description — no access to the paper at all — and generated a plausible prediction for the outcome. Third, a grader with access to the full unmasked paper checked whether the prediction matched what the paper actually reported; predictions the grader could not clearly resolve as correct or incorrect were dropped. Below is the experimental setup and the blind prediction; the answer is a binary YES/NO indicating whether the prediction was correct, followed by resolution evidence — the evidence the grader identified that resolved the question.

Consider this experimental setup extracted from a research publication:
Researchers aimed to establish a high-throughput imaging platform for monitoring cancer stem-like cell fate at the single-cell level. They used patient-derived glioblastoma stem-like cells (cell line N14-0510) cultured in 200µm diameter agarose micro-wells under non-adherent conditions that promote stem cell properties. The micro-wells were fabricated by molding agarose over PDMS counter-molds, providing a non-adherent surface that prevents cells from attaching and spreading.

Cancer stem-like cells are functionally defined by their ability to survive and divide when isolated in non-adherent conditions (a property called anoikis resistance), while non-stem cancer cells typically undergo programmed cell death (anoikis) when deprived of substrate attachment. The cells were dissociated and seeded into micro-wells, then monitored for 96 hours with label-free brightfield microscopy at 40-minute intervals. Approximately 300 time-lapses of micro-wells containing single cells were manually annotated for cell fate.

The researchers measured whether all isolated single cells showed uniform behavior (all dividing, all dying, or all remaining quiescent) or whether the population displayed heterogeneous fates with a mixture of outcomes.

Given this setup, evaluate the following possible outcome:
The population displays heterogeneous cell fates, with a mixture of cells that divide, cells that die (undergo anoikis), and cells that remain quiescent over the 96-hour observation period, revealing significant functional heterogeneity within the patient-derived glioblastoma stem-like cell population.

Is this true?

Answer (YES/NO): YES